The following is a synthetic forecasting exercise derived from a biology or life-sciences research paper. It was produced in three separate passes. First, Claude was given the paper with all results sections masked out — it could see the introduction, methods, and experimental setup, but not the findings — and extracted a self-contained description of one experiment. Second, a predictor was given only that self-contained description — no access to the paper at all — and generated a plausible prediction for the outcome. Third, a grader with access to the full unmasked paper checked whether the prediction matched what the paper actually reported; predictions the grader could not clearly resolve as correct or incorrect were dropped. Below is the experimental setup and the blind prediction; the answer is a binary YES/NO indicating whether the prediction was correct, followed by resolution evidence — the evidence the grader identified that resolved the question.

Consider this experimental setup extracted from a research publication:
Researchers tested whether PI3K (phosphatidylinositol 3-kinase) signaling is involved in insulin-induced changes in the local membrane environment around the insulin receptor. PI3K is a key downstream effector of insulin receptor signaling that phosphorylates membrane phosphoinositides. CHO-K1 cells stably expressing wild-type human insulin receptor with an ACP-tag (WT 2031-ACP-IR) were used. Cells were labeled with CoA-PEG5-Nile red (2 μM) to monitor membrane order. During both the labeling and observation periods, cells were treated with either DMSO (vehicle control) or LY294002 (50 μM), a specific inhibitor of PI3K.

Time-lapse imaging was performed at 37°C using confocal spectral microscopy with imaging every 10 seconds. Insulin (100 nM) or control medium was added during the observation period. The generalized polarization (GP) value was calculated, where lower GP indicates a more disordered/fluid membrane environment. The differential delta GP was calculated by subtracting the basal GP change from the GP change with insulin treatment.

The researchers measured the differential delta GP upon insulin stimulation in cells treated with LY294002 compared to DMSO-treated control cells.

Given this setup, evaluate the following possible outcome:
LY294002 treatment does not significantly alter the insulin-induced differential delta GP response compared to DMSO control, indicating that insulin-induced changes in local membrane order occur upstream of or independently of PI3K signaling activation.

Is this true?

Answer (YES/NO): YES